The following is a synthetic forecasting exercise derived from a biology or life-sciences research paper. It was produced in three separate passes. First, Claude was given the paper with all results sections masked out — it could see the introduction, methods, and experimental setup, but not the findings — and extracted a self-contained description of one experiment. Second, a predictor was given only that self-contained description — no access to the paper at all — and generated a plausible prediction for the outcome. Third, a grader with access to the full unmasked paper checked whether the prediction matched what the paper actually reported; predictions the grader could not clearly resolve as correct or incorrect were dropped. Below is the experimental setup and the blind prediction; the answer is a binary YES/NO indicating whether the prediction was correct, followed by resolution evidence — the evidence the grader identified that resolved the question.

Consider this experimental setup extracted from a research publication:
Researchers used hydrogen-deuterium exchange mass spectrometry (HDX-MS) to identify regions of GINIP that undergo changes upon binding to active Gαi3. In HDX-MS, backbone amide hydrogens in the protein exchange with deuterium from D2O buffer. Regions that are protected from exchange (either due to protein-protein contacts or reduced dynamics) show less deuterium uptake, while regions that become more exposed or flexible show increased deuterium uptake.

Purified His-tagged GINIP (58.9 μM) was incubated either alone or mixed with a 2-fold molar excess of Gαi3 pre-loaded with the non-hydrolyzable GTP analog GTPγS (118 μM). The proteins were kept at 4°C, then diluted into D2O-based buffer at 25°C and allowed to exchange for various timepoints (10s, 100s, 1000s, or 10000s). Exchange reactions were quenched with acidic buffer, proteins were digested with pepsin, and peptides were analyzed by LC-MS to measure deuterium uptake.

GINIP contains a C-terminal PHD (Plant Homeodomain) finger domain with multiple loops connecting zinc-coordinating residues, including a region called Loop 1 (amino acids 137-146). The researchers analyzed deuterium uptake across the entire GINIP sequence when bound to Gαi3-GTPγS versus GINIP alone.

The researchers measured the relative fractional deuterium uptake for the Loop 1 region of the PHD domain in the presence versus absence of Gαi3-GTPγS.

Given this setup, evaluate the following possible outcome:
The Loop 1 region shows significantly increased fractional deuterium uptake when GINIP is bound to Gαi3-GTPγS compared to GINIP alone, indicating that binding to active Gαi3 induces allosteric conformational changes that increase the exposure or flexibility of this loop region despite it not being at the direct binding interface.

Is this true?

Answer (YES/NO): NO